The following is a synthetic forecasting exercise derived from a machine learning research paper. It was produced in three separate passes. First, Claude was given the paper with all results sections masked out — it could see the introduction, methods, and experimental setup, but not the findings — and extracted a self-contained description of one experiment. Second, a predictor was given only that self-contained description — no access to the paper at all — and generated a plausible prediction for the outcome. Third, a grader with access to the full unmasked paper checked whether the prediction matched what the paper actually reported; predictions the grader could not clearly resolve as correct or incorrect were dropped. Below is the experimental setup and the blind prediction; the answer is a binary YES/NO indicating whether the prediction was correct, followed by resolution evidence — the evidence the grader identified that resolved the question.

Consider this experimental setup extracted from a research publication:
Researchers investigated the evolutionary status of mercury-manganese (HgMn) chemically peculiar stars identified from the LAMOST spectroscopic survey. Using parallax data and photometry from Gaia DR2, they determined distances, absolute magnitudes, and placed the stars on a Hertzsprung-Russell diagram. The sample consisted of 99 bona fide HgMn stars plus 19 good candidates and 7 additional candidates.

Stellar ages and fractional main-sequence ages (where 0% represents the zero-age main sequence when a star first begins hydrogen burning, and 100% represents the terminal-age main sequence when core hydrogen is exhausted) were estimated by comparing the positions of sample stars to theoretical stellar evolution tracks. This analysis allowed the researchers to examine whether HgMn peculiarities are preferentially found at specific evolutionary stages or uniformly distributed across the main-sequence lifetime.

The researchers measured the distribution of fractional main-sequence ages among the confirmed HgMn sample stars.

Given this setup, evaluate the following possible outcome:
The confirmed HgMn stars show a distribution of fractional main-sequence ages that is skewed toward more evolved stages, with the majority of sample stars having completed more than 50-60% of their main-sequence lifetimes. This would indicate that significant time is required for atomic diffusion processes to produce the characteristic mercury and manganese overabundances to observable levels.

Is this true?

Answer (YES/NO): NO